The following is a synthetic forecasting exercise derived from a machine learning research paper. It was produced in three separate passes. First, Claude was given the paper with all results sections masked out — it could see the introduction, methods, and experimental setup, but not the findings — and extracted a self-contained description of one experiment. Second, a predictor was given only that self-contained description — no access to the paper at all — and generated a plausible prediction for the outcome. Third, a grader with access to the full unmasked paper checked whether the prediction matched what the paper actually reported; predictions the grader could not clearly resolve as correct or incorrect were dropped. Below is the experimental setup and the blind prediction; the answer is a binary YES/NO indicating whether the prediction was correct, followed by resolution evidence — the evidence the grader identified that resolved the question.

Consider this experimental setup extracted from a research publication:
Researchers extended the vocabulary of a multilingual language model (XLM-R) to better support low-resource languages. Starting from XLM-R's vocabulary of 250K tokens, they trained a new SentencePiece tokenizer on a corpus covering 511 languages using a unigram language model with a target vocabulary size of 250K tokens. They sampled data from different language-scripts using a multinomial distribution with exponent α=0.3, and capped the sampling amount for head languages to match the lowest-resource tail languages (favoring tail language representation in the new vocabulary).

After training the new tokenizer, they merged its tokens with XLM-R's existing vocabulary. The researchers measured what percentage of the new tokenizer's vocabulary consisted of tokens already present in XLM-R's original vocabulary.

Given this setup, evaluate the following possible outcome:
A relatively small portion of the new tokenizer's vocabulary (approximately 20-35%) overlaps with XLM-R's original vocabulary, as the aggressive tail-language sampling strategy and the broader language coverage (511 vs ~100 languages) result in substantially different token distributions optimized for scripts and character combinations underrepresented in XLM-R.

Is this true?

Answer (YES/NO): NO